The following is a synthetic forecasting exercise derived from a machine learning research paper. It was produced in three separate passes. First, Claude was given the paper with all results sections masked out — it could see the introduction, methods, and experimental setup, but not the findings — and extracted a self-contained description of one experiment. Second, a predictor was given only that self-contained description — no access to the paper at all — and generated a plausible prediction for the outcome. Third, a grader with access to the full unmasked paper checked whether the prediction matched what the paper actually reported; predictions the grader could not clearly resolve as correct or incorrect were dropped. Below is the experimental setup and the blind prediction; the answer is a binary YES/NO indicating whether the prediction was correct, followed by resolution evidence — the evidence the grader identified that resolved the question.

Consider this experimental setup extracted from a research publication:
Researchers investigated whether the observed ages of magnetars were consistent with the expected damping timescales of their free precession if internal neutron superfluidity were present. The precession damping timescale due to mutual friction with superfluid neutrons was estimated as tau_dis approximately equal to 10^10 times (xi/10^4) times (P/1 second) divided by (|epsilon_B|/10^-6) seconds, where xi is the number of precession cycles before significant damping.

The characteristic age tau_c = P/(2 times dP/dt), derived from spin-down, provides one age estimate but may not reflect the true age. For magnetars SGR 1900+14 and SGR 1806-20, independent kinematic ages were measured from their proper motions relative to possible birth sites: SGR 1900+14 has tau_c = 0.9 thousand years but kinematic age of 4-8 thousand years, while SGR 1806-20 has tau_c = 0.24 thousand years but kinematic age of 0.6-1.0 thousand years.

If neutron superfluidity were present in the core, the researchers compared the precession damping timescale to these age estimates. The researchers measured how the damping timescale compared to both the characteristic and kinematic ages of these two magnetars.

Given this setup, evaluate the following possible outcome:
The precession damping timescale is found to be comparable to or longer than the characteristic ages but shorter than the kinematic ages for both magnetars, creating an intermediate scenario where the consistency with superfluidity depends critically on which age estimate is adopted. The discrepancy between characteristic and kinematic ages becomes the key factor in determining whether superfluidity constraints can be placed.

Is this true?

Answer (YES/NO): NO